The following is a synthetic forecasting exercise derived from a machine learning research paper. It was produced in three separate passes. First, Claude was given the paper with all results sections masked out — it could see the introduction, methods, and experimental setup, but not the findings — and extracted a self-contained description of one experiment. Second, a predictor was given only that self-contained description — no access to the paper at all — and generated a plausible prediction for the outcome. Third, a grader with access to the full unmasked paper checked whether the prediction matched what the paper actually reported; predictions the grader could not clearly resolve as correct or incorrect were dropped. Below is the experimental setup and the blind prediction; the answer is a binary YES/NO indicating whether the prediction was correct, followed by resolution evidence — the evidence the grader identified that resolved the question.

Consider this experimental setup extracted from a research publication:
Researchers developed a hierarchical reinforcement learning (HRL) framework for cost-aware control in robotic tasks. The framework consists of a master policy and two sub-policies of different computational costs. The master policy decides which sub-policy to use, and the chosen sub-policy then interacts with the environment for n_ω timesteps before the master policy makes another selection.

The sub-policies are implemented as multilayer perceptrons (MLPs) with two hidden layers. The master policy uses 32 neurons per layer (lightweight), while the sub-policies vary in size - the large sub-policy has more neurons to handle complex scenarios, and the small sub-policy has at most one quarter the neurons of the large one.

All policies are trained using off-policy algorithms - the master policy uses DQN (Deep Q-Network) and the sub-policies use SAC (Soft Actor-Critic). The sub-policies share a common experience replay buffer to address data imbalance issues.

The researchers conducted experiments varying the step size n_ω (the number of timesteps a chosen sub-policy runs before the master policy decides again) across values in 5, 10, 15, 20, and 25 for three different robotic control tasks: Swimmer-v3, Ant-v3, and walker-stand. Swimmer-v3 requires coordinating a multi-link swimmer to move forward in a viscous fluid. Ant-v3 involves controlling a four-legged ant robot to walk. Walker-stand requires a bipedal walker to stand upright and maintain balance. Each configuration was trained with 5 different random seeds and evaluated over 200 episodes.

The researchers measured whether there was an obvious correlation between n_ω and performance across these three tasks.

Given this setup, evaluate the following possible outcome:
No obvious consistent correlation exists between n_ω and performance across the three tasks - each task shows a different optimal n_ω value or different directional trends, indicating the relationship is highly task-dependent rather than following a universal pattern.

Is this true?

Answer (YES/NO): YES